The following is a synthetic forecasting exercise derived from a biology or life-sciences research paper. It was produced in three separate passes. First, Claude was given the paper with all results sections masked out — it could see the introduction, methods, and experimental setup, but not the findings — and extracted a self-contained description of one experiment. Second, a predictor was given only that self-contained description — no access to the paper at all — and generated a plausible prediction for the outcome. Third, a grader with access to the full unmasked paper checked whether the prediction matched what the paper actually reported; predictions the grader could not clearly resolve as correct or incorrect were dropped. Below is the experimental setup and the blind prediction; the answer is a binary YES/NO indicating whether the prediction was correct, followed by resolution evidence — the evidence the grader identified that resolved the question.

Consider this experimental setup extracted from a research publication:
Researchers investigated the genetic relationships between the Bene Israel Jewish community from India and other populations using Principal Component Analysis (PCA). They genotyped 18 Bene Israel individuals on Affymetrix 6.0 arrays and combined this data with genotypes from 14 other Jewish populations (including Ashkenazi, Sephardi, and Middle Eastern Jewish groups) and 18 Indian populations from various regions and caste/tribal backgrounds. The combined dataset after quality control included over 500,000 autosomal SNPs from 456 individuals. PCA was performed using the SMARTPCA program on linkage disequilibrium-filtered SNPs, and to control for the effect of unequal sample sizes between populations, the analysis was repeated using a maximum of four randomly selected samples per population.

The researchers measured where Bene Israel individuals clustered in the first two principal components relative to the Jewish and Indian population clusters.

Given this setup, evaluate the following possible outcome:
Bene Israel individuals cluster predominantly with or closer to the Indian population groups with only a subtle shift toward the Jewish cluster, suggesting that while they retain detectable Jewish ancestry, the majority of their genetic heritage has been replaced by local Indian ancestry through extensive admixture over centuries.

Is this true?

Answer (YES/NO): YES